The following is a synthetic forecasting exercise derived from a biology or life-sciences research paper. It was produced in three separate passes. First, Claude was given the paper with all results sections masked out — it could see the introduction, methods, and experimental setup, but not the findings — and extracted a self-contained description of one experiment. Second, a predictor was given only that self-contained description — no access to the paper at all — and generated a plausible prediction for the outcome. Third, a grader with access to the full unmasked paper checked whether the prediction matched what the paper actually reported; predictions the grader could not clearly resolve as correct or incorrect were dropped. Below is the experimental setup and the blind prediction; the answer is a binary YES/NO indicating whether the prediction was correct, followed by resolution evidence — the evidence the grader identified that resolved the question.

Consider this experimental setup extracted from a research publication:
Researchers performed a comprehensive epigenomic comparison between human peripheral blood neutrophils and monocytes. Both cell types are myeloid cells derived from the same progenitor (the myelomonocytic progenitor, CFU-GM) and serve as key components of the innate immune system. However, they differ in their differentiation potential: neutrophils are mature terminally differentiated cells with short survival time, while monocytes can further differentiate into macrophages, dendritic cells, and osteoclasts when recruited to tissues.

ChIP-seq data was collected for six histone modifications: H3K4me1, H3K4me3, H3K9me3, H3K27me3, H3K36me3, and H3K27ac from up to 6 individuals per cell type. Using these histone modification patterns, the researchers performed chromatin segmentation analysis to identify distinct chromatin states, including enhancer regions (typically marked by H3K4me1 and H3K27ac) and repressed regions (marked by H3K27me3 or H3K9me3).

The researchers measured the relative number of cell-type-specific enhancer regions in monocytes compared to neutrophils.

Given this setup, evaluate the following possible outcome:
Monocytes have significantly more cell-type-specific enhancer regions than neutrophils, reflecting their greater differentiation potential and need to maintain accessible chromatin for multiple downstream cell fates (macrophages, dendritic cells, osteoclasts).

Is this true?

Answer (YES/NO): YES